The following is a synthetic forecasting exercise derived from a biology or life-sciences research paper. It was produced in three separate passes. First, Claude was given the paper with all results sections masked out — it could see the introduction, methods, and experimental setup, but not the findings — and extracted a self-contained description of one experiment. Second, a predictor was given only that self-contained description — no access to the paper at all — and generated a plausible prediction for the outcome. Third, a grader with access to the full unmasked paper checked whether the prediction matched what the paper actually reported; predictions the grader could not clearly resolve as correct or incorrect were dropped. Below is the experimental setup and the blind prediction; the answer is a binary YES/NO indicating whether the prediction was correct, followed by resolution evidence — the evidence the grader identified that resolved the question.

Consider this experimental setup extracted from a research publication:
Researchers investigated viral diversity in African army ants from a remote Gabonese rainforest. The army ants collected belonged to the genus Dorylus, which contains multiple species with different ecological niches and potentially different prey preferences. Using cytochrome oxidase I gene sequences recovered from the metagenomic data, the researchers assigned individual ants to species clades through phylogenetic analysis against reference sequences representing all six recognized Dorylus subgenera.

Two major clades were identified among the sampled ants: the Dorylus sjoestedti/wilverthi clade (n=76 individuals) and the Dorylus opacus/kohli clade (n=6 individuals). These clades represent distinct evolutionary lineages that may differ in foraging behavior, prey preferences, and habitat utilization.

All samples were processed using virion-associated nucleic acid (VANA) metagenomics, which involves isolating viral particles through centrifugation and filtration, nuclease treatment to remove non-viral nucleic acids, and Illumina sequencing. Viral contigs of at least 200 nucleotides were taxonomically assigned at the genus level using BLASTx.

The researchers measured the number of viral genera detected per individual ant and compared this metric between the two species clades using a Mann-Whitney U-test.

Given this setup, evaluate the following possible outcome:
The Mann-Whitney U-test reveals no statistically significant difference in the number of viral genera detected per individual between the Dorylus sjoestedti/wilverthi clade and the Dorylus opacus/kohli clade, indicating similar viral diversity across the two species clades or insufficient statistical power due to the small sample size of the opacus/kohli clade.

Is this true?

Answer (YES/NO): NO